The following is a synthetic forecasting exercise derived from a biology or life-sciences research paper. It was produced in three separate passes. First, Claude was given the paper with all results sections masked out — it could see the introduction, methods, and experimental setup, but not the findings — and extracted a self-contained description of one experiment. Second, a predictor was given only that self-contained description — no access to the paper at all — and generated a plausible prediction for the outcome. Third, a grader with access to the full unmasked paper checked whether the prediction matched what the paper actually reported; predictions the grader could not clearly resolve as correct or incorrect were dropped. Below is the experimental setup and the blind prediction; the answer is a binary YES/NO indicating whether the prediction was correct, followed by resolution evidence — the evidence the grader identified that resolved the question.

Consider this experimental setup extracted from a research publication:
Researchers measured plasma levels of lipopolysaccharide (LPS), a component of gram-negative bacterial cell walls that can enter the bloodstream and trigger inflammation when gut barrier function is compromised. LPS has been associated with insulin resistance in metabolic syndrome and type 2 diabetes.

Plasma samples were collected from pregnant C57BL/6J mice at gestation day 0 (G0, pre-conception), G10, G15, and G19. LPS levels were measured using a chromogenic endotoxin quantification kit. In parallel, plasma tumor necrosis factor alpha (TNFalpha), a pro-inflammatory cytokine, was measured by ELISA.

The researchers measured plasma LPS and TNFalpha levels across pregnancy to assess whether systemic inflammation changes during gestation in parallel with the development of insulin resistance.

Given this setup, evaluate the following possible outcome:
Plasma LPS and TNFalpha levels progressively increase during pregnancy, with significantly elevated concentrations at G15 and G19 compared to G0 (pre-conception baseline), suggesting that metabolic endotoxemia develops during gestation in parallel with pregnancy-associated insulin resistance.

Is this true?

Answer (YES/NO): NO